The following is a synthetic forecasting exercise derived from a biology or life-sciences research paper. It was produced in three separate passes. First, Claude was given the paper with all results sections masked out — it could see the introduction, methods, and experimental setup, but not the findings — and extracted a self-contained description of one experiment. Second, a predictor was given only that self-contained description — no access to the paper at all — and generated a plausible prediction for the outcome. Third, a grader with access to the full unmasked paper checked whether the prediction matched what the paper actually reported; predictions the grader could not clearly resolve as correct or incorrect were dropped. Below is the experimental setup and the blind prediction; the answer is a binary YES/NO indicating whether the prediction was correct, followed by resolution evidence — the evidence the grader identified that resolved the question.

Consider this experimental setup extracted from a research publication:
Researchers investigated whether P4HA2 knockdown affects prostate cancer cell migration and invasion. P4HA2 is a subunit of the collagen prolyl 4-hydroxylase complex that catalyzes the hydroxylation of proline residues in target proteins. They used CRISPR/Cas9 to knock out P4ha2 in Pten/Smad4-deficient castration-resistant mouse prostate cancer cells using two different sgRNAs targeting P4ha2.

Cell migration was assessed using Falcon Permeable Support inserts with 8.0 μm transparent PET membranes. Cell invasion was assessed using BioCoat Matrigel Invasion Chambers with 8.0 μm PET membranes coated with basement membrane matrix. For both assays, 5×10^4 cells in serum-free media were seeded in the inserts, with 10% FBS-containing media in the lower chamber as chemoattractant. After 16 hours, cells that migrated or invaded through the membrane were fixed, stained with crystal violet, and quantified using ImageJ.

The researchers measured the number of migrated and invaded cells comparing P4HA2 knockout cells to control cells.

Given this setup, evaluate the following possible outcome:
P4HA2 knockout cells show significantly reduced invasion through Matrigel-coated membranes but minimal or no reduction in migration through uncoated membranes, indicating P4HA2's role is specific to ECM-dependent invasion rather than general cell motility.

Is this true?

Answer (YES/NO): NO